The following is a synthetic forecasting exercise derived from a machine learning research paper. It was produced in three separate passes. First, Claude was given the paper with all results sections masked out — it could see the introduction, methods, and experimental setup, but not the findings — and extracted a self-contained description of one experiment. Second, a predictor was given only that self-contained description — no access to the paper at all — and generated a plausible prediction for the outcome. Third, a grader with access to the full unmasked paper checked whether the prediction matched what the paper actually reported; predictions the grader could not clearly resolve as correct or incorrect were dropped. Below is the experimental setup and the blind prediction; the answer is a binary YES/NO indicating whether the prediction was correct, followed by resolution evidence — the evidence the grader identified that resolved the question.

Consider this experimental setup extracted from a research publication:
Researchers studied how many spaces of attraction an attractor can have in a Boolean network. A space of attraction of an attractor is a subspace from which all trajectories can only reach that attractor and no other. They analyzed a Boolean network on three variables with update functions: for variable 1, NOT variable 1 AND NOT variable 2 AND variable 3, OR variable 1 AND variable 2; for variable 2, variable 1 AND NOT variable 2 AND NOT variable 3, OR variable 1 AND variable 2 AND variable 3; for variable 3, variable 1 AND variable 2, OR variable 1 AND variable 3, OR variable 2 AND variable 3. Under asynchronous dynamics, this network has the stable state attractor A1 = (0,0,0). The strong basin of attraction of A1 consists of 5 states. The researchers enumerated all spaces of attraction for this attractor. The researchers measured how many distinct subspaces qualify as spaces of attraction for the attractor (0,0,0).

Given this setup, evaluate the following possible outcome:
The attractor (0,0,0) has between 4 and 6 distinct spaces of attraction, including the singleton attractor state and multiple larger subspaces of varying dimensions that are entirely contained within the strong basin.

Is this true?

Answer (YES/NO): NO